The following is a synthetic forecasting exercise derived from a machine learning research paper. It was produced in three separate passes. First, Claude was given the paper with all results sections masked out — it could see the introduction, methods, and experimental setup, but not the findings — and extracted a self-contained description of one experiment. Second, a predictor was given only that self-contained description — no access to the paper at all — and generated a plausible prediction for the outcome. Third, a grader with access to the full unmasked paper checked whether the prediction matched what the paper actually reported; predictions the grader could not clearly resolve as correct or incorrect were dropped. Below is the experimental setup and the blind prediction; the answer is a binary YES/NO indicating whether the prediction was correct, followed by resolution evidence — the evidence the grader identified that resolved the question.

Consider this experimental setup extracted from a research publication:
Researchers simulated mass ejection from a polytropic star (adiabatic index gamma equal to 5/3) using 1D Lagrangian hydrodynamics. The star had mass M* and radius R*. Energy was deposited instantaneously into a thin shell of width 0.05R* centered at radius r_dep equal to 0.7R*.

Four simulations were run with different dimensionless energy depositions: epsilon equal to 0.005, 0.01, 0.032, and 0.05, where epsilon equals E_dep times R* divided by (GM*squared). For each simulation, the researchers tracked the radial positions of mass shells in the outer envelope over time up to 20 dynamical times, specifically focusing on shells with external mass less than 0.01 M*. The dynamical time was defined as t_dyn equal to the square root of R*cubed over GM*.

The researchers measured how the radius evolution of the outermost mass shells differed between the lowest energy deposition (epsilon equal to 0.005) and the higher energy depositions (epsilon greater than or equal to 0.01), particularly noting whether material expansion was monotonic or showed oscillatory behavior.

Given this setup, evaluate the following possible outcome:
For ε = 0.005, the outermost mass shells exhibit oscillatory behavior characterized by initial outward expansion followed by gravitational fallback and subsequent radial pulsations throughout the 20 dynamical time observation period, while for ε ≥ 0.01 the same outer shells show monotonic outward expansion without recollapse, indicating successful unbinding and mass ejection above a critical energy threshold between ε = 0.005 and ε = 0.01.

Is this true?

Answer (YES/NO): NO